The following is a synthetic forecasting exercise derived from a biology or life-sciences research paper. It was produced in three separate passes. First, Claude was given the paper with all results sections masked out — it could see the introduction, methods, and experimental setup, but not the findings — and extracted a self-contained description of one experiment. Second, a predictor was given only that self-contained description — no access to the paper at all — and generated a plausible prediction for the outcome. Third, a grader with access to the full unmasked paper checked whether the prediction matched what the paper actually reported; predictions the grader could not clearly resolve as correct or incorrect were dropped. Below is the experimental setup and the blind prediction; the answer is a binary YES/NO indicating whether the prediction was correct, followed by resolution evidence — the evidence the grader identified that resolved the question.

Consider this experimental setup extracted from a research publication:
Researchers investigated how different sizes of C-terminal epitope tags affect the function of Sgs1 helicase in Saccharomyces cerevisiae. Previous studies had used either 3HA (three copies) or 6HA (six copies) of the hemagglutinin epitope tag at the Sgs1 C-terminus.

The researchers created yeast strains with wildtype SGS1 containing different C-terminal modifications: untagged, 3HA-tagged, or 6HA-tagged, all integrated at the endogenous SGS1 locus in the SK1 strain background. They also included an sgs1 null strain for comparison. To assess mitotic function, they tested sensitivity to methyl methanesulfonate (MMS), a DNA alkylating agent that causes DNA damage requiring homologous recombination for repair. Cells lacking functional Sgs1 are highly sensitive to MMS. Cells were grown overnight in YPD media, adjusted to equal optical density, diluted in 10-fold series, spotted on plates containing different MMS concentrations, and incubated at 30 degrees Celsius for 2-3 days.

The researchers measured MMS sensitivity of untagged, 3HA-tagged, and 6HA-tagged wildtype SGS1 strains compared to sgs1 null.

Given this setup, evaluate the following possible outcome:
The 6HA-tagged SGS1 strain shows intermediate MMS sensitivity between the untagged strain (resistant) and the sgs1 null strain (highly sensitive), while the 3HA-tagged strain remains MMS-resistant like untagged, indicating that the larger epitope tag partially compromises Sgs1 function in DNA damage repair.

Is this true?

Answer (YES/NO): YES